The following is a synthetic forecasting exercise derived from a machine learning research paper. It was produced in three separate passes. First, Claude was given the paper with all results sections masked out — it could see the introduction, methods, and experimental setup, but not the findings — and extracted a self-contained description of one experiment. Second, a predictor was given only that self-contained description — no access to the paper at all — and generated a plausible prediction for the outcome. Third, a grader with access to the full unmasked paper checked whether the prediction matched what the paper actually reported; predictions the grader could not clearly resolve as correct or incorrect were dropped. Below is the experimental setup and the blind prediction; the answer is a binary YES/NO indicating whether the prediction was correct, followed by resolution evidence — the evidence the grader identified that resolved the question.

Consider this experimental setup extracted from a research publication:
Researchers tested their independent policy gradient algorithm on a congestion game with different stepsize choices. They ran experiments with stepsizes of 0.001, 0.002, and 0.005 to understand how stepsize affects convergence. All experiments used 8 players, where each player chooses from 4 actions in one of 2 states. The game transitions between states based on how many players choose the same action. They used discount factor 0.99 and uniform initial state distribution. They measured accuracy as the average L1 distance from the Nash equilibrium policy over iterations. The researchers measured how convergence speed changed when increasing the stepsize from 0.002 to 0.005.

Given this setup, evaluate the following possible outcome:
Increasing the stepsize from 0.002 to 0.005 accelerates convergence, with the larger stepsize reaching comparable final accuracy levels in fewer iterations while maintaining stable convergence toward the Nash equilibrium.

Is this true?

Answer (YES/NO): YES